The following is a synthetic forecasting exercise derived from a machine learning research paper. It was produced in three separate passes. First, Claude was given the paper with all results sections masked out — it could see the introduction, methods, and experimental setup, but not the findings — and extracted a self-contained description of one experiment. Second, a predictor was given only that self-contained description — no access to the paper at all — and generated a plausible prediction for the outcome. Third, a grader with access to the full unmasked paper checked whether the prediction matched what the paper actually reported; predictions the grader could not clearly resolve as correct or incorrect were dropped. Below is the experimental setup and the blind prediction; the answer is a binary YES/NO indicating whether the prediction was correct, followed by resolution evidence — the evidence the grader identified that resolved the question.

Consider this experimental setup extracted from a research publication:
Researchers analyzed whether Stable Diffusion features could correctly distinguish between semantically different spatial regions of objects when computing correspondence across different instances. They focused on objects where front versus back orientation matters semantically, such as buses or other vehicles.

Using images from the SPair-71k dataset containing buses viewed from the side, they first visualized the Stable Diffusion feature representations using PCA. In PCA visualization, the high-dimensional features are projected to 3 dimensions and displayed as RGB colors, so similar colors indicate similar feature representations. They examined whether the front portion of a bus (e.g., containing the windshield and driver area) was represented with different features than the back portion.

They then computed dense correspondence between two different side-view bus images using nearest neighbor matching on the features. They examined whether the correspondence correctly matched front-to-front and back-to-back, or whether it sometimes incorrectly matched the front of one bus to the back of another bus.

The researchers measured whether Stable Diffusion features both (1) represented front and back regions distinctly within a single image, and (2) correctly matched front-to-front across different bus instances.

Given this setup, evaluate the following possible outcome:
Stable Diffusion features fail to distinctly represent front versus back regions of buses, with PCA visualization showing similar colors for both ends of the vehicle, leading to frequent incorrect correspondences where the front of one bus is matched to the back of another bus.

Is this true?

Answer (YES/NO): NO